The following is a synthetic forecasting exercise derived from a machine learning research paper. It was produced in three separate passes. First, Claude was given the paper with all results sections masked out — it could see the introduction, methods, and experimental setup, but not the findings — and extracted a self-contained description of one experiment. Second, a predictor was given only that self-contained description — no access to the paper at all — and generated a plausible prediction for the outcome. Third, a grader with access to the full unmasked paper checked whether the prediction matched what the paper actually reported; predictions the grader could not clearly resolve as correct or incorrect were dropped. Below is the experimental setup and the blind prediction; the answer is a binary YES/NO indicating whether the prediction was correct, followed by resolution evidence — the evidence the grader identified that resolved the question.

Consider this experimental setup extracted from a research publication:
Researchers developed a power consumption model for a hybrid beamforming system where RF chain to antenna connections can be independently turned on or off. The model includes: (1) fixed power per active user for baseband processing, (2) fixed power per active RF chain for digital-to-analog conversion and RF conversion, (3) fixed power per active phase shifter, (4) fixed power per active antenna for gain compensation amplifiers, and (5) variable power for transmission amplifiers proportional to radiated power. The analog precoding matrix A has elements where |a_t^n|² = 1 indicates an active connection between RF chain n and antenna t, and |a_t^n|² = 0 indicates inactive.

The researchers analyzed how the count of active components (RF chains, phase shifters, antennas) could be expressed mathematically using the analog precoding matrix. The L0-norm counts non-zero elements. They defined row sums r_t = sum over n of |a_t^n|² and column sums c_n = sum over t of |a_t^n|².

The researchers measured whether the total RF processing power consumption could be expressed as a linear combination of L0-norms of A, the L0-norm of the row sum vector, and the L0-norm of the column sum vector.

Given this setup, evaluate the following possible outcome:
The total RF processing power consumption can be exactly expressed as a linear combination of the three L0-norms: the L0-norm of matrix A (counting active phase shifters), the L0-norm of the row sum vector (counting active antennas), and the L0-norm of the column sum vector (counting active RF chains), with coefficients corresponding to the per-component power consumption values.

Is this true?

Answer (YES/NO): NO